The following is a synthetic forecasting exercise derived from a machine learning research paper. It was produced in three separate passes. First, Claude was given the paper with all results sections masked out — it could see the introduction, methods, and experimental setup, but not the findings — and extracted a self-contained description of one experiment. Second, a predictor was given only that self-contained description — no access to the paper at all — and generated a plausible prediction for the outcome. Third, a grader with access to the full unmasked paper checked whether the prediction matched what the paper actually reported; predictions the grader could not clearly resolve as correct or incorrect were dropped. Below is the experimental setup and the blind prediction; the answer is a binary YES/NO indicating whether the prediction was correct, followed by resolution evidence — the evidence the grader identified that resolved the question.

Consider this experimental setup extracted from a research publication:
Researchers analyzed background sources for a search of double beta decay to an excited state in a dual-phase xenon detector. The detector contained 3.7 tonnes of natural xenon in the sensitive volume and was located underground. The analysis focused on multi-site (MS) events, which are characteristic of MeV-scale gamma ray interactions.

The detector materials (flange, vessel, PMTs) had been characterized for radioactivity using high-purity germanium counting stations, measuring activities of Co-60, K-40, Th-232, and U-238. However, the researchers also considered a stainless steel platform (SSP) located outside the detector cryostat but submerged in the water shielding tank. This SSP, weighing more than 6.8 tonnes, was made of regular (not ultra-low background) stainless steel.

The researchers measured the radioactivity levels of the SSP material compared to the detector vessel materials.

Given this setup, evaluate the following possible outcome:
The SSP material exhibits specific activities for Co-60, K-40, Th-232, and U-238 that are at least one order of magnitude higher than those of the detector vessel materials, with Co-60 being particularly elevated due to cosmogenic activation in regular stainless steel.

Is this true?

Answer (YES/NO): NO